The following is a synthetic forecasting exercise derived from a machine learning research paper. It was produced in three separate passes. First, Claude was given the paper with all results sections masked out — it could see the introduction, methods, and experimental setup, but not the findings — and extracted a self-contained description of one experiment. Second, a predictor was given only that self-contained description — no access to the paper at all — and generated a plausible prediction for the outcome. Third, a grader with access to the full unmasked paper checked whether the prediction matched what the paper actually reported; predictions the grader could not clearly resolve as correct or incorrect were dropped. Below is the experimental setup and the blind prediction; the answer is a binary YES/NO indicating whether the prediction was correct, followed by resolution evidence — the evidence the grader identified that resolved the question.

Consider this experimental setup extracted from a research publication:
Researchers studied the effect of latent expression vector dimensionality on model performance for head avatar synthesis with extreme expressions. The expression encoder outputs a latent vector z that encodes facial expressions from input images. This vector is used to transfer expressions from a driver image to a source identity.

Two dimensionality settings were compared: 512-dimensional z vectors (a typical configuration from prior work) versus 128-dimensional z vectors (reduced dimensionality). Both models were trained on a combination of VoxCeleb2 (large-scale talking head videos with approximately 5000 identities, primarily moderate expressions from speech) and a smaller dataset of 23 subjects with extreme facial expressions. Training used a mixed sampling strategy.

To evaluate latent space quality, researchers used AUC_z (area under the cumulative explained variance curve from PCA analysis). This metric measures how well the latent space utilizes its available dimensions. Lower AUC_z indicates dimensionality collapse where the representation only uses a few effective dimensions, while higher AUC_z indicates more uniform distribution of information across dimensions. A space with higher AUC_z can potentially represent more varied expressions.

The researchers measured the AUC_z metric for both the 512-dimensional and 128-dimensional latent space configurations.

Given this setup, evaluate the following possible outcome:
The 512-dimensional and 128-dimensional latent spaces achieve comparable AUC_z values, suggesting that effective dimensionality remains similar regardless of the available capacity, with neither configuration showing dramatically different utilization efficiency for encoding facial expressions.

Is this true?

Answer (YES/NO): NO